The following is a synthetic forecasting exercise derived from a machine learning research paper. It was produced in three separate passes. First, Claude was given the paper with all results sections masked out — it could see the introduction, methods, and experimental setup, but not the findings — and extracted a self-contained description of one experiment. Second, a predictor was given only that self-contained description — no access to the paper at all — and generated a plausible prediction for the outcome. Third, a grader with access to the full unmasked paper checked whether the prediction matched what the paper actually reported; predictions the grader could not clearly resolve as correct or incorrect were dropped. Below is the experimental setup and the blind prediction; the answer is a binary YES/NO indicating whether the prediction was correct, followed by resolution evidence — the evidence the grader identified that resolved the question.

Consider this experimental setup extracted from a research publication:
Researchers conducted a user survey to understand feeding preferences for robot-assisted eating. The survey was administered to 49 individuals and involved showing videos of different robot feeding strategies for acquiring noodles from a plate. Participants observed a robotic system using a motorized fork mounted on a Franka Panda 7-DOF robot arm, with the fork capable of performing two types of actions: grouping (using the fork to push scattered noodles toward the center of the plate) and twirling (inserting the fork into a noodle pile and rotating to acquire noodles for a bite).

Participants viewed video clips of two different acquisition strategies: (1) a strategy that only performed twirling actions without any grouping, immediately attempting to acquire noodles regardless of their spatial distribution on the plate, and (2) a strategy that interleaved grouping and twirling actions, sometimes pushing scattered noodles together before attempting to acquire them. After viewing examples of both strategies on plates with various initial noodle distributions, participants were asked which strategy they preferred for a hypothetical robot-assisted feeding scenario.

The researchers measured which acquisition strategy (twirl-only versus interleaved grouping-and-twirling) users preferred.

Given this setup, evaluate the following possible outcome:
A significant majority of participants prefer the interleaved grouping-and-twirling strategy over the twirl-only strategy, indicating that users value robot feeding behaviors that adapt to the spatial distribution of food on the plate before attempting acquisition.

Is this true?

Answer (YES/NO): YES